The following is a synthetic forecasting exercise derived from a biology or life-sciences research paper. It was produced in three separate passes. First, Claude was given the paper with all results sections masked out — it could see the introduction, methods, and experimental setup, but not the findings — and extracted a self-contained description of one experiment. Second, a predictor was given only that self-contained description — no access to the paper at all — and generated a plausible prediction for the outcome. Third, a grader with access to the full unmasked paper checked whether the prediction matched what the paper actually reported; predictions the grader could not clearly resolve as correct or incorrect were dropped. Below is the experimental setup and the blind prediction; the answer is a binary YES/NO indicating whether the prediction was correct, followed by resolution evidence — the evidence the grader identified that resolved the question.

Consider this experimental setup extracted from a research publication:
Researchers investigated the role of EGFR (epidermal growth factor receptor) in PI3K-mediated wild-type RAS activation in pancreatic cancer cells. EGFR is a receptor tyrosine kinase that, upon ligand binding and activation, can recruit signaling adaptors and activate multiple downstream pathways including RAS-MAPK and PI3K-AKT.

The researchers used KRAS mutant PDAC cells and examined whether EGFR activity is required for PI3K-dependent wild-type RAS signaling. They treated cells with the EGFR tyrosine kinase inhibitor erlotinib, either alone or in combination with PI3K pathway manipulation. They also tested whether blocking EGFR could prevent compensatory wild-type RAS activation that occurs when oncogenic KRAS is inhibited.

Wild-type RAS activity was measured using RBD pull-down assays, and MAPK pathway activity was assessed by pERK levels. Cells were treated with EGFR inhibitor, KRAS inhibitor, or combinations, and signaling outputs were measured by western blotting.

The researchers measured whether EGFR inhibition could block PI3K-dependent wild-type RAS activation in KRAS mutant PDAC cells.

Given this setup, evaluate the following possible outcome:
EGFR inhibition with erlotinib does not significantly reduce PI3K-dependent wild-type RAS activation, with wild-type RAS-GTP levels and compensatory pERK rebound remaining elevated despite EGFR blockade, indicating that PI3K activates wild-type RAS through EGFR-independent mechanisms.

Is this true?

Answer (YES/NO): NO